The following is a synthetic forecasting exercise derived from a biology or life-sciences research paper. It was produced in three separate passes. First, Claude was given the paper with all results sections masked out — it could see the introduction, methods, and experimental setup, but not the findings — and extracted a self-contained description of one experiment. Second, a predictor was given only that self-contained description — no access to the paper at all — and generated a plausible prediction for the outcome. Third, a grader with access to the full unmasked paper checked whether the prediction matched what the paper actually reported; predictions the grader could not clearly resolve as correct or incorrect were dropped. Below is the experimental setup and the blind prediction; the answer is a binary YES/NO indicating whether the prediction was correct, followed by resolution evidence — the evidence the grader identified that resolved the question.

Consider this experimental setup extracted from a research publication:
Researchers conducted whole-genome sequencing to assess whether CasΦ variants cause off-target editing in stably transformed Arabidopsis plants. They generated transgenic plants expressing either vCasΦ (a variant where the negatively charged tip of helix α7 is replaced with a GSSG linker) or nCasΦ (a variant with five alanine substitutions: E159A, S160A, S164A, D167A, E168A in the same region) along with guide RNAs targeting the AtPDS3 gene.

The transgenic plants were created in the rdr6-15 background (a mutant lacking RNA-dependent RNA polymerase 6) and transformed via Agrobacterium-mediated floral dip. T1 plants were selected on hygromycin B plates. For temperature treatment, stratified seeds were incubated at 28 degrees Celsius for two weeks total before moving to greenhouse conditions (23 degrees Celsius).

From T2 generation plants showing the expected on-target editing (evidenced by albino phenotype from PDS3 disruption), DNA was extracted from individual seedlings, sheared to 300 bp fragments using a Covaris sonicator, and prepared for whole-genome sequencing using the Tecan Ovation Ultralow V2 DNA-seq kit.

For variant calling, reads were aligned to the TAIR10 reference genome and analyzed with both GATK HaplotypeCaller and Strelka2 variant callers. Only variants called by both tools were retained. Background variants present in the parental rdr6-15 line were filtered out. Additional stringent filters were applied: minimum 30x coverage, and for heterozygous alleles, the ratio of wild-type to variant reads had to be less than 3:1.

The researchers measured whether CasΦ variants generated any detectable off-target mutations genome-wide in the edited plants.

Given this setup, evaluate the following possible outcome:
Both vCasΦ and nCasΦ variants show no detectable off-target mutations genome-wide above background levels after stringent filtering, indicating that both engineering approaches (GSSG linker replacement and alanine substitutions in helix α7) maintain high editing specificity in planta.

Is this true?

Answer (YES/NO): YES